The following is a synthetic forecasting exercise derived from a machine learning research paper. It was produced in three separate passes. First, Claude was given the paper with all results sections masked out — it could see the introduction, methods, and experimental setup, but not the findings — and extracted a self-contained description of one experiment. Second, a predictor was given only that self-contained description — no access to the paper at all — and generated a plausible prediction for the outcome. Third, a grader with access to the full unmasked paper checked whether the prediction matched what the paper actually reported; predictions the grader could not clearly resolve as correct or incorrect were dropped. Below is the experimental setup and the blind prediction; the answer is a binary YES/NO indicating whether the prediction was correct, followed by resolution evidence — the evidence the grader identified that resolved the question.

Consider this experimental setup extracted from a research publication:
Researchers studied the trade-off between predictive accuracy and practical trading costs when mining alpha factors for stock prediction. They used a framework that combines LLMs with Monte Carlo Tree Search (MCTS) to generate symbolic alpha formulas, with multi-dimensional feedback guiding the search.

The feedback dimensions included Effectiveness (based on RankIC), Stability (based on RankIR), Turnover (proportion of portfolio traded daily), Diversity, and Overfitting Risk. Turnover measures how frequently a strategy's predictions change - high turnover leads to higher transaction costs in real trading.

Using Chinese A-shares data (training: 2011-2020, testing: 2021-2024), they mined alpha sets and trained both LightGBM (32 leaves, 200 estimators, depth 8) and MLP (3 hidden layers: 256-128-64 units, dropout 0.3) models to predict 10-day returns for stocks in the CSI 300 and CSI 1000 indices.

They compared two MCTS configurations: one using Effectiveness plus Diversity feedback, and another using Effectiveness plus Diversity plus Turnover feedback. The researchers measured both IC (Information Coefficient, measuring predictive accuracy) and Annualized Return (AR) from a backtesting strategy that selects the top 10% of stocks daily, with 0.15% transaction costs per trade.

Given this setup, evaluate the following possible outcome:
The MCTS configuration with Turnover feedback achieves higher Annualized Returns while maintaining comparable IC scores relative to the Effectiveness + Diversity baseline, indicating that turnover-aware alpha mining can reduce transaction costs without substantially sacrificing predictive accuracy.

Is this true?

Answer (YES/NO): YES